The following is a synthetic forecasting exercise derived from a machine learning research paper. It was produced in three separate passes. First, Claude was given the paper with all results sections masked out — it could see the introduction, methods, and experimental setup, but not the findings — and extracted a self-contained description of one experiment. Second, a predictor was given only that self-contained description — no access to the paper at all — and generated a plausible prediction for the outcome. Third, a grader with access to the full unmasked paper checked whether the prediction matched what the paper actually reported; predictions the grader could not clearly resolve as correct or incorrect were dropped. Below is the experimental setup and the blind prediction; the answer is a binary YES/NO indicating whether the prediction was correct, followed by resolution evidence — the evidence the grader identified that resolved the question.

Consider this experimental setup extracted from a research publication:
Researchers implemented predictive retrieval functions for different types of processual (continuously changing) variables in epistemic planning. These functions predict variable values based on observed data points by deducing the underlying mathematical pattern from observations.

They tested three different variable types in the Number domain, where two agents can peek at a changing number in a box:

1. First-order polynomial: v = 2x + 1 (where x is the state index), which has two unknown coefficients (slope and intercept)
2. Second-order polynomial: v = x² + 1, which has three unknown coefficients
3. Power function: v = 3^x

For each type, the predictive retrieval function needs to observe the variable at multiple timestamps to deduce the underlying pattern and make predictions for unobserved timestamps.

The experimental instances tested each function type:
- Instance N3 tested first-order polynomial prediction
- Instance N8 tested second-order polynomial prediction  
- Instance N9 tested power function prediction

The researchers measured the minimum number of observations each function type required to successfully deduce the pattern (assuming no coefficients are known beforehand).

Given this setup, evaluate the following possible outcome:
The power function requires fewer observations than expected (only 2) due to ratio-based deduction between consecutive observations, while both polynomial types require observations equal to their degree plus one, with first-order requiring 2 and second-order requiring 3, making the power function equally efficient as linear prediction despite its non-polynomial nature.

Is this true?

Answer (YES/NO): NO